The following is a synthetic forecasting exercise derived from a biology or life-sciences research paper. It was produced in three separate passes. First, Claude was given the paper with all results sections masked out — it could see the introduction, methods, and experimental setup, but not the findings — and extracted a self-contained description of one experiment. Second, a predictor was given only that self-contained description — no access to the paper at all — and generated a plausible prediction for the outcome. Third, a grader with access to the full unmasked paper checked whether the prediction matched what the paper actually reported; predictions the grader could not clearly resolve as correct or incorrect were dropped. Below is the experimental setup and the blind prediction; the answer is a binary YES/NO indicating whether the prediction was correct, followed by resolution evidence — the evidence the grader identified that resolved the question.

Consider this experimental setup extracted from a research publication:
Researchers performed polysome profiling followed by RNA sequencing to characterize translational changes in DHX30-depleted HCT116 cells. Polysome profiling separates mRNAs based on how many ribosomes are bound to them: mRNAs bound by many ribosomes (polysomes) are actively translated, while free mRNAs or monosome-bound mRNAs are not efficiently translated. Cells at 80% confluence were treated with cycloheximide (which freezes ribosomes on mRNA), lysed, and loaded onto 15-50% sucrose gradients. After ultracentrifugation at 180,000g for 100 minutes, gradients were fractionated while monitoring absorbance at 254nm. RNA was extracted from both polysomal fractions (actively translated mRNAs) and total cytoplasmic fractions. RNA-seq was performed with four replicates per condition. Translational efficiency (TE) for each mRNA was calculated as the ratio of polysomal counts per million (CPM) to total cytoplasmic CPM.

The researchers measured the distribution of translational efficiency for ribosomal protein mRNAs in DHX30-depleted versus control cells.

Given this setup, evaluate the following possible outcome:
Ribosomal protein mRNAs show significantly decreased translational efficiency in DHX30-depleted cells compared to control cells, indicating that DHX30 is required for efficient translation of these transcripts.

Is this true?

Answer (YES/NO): NO